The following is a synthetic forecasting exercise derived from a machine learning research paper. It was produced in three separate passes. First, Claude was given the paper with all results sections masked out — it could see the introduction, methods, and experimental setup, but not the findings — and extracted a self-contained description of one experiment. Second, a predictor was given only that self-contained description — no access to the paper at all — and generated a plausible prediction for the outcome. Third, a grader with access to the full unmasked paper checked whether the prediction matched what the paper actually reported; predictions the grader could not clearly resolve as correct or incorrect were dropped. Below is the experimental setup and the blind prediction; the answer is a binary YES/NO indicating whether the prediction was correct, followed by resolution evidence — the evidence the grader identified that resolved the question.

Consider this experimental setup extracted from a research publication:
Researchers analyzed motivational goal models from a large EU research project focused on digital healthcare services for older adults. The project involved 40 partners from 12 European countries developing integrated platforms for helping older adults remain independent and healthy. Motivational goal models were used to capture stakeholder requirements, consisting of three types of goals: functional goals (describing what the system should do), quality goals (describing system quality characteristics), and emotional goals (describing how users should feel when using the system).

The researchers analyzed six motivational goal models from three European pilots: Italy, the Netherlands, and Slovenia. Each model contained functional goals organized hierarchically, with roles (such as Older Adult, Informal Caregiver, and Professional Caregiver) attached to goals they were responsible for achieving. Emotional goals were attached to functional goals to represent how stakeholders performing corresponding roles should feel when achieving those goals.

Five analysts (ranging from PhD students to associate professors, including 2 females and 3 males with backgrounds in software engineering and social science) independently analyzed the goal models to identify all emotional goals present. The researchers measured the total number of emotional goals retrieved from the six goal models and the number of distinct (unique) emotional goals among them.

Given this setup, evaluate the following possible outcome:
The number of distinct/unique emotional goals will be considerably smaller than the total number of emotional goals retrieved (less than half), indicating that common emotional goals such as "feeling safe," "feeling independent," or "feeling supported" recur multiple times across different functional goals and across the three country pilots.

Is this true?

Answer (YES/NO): NO